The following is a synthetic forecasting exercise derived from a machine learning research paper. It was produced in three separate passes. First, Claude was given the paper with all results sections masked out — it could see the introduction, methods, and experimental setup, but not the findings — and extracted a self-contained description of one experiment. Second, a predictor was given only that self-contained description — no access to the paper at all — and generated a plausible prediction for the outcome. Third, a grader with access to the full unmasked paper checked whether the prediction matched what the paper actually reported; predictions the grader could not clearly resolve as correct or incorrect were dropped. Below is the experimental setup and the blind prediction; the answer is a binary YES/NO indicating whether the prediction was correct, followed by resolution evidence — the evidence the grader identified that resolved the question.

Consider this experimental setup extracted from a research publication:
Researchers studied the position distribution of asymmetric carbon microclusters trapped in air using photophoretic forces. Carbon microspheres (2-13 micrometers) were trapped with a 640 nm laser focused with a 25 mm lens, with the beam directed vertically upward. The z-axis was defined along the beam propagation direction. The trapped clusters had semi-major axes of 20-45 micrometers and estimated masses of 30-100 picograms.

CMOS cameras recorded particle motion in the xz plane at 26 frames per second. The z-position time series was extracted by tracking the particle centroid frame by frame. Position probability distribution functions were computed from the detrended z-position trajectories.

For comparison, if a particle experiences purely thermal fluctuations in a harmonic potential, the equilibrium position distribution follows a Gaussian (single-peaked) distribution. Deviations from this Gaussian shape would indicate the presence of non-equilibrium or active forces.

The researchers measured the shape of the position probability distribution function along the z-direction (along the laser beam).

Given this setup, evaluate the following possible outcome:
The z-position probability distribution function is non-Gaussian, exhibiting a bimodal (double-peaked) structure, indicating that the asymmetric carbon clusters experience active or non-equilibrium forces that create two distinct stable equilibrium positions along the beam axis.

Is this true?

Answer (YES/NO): YES